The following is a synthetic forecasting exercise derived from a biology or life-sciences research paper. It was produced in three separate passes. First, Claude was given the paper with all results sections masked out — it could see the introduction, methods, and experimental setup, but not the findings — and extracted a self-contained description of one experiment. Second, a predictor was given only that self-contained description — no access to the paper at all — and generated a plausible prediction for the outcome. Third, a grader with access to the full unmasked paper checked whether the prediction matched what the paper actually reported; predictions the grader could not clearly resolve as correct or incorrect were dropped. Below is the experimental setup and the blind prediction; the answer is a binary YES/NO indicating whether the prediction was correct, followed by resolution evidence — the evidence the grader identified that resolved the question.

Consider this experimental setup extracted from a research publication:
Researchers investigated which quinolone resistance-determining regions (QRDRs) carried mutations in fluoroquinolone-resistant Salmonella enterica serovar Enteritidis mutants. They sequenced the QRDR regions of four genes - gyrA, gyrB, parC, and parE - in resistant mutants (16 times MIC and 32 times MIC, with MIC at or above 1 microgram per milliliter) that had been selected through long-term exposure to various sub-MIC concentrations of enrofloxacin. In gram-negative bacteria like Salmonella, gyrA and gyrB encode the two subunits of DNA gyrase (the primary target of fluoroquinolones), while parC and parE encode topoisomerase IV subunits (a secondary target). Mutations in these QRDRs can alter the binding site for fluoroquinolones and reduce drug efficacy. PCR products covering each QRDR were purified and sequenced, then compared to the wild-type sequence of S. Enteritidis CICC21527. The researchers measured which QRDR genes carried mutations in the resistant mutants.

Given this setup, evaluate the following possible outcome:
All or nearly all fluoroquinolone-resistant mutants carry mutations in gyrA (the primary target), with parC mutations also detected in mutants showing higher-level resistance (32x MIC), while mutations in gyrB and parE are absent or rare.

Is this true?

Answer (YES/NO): NO